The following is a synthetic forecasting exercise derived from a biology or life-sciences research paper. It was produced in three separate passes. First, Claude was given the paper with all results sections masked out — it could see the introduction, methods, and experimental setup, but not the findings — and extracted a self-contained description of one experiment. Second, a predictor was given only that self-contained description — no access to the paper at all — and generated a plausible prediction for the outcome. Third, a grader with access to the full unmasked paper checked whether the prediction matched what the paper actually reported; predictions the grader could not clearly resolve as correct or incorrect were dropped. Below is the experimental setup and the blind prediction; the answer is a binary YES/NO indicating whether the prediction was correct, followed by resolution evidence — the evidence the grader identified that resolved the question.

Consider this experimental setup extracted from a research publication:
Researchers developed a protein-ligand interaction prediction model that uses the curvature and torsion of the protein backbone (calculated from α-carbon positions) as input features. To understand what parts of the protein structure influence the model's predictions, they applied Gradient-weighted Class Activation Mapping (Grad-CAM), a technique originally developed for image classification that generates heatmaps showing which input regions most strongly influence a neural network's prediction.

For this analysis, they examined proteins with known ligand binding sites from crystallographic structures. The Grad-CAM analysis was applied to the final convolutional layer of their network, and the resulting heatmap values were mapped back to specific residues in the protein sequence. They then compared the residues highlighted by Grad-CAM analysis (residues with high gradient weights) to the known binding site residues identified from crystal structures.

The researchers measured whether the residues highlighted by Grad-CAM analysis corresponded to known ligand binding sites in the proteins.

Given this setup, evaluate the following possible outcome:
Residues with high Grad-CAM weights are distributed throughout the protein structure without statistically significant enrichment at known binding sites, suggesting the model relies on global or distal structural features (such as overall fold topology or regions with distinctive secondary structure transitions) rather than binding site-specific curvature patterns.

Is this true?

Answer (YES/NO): NO